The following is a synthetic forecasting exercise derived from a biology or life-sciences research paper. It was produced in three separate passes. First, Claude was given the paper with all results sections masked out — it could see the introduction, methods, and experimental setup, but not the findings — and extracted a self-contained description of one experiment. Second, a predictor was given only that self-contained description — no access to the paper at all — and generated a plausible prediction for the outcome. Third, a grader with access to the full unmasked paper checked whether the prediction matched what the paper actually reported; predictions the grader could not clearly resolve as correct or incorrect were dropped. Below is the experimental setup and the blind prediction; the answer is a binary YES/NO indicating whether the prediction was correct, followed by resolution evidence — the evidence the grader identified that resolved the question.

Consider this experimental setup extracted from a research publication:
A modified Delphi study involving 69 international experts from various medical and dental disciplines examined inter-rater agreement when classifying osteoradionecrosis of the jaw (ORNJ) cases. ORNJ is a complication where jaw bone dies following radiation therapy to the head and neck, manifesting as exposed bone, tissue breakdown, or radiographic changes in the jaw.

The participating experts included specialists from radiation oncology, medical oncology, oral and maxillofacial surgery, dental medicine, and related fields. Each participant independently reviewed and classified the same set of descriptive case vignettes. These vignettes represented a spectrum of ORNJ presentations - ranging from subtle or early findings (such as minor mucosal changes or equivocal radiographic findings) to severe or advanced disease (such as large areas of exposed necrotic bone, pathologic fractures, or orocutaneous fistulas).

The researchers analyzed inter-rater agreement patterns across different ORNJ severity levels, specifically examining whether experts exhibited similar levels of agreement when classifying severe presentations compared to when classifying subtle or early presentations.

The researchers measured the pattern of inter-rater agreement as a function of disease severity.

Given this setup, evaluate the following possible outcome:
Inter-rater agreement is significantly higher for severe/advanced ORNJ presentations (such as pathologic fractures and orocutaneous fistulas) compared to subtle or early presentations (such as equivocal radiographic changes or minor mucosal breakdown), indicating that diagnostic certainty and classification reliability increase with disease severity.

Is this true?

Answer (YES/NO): YES